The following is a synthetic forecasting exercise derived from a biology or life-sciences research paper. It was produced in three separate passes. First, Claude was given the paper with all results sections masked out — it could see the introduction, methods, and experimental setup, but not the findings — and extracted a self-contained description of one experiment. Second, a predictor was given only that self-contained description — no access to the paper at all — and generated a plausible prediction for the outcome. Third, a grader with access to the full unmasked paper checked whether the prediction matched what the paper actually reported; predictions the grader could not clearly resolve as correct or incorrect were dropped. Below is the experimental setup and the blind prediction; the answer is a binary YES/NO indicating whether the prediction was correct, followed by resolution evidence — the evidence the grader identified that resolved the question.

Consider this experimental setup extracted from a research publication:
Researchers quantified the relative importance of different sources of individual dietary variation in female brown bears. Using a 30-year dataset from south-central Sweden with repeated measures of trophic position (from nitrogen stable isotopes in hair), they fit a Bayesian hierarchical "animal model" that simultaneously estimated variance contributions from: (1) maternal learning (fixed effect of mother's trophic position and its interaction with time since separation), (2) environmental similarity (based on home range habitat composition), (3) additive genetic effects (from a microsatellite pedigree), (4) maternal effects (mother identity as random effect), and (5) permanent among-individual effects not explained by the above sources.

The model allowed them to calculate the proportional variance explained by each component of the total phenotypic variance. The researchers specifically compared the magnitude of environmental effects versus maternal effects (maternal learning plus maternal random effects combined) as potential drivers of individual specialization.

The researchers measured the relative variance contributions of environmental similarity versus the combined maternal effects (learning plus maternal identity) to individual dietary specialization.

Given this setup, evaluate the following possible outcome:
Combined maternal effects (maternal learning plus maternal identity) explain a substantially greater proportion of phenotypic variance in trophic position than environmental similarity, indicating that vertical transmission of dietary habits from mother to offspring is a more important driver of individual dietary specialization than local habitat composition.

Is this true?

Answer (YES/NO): YES